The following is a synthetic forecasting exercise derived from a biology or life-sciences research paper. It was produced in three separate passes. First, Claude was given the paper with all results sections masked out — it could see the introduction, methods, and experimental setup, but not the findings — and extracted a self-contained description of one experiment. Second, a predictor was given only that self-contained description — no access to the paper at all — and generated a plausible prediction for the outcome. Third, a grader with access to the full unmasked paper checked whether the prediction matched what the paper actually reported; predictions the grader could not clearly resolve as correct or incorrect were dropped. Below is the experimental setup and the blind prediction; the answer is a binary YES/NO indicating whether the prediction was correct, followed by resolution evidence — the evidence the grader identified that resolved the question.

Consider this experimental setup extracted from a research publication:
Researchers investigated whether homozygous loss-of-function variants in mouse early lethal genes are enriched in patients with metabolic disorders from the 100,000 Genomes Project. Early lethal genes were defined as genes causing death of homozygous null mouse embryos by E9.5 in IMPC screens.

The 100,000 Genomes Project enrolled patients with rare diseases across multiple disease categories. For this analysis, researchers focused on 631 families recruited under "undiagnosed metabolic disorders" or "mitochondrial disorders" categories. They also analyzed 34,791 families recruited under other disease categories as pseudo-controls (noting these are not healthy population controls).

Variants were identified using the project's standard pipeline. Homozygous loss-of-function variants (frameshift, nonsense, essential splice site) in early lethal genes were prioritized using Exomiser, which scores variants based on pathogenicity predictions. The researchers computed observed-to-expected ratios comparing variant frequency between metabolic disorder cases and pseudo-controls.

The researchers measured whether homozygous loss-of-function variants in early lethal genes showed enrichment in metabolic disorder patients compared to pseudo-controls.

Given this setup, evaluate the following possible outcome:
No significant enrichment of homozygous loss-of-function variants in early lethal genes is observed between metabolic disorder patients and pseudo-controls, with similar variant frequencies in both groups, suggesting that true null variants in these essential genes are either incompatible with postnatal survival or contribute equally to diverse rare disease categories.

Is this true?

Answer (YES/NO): NO